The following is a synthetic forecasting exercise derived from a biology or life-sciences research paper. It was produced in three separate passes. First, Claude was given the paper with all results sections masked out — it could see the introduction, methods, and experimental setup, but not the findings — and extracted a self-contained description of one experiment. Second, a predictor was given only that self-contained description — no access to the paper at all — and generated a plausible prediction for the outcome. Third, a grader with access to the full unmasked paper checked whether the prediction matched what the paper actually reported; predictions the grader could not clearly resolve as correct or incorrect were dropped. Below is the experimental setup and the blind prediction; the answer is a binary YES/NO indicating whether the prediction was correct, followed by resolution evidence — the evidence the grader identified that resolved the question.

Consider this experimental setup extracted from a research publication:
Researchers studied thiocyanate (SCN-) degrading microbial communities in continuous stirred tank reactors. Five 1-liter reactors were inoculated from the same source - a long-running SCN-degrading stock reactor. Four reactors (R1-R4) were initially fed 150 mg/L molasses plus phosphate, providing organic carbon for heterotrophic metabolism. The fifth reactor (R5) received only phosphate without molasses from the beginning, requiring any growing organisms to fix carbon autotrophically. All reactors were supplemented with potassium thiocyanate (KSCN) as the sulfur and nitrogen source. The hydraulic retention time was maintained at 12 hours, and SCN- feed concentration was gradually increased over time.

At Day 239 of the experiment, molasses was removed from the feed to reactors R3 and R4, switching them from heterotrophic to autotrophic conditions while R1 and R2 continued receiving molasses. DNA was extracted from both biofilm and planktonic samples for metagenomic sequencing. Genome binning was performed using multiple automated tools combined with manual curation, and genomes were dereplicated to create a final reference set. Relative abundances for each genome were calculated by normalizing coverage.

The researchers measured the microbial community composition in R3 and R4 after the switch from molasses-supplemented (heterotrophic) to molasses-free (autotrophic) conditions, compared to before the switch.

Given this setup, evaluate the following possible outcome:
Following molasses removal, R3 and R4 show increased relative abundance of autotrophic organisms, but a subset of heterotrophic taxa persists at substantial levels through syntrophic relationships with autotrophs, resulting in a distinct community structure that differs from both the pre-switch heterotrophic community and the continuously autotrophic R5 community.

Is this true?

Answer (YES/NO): NO